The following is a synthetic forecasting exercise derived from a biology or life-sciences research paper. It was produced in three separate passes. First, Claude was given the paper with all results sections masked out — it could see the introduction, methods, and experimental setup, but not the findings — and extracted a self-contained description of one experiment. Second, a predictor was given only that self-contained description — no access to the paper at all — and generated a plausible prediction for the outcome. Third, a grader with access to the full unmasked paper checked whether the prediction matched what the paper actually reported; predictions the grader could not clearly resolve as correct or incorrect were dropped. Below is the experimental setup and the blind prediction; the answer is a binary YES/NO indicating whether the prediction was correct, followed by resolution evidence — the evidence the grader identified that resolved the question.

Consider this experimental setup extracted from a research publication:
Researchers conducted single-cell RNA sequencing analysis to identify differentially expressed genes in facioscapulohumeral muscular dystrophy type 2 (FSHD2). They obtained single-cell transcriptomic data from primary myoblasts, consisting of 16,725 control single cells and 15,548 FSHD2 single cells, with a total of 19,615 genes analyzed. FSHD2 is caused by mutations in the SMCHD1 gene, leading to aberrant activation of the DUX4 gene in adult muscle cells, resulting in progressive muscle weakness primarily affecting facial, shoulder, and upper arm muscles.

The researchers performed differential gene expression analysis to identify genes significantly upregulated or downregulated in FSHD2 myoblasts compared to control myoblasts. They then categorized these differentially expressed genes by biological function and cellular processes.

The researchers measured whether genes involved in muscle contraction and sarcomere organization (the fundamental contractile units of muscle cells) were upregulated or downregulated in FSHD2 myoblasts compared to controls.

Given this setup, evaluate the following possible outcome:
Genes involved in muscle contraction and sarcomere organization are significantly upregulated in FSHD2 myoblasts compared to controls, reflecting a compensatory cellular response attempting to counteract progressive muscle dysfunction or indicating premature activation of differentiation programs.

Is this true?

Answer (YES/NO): NO